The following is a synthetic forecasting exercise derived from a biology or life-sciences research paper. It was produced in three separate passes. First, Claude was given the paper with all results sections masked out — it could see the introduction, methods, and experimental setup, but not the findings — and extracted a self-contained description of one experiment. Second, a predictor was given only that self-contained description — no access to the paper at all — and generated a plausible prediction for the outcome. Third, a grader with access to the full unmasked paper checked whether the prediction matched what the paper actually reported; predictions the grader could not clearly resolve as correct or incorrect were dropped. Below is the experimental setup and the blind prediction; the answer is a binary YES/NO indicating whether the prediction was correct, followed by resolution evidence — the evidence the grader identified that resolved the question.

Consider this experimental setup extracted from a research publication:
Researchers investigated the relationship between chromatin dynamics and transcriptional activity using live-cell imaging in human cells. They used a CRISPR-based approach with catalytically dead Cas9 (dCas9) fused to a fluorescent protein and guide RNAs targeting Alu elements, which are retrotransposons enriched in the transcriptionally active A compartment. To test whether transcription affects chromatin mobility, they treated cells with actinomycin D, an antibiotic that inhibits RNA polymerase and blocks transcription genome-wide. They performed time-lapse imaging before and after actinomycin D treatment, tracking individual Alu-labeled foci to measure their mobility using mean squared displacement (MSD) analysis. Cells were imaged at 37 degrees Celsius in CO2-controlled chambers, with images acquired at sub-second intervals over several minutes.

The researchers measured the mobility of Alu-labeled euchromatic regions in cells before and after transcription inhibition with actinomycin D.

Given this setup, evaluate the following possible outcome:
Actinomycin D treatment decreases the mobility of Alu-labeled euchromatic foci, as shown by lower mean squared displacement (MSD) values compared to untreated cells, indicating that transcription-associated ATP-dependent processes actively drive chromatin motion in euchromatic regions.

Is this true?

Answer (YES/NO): YES